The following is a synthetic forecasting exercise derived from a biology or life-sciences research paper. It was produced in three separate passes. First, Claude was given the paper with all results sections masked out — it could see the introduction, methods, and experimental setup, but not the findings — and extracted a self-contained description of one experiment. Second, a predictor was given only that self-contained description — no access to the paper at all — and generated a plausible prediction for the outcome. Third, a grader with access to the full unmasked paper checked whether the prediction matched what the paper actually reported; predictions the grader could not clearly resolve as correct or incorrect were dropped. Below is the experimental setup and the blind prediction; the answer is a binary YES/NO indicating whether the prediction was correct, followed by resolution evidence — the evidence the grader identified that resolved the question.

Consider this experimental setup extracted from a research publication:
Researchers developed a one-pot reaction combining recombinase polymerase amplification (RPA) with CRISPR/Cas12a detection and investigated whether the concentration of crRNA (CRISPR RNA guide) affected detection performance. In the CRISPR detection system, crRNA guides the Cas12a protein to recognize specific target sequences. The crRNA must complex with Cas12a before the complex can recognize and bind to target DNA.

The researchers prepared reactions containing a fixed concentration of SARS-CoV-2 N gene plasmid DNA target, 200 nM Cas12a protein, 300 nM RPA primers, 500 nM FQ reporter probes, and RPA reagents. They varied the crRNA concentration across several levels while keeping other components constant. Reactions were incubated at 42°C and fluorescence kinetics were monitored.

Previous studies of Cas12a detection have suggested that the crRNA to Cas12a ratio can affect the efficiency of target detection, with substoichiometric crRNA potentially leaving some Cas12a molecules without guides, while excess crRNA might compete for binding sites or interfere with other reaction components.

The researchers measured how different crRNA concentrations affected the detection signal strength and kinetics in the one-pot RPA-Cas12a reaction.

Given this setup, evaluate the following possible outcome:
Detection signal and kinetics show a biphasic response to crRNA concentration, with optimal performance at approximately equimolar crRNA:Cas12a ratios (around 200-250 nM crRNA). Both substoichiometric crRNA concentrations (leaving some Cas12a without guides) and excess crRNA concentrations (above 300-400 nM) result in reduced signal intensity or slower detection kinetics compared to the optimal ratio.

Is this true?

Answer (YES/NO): NO